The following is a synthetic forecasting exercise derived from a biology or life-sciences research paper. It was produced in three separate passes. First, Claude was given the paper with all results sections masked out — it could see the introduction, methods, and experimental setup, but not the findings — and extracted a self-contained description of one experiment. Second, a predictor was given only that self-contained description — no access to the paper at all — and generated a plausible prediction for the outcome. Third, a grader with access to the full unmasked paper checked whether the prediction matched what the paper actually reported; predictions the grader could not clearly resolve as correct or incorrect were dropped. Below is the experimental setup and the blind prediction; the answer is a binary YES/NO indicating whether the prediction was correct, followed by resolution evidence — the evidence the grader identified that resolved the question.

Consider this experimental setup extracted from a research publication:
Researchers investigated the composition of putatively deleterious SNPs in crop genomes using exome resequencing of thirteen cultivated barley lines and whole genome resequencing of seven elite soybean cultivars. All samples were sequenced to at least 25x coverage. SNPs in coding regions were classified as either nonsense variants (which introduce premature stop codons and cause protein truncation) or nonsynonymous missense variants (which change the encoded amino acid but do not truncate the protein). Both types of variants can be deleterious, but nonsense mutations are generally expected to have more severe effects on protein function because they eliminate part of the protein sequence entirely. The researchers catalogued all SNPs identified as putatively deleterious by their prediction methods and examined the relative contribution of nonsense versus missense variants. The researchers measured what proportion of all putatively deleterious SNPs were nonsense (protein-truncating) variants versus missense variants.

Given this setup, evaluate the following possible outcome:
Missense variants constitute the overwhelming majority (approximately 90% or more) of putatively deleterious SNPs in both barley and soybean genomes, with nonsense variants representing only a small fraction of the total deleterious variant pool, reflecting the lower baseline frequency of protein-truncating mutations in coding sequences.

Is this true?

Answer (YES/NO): NO